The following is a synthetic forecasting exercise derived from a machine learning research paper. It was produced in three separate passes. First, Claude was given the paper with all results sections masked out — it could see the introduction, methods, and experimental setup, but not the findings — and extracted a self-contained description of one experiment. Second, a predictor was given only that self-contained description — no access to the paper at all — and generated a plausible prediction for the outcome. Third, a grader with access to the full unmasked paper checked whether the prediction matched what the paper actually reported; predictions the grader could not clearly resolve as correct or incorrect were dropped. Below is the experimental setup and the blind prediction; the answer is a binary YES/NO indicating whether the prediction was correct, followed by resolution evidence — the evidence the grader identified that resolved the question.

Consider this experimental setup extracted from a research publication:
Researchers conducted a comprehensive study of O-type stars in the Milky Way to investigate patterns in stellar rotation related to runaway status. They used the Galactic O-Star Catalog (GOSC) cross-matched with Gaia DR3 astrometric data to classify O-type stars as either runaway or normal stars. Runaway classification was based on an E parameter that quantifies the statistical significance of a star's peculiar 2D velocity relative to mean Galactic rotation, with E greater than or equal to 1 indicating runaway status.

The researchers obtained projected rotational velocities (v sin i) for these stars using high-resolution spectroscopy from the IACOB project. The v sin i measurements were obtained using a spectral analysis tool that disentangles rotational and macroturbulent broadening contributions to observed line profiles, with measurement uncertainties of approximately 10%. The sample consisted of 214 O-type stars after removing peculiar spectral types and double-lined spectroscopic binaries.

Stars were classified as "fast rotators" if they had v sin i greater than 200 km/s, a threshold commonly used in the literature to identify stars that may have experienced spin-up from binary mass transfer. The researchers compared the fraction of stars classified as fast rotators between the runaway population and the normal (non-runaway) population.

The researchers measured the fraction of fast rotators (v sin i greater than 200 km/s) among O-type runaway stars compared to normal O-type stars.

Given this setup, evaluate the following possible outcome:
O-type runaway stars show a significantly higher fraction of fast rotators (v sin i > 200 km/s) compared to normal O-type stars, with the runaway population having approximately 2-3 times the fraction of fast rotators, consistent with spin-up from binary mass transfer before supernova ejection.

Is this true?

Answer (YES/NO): NO